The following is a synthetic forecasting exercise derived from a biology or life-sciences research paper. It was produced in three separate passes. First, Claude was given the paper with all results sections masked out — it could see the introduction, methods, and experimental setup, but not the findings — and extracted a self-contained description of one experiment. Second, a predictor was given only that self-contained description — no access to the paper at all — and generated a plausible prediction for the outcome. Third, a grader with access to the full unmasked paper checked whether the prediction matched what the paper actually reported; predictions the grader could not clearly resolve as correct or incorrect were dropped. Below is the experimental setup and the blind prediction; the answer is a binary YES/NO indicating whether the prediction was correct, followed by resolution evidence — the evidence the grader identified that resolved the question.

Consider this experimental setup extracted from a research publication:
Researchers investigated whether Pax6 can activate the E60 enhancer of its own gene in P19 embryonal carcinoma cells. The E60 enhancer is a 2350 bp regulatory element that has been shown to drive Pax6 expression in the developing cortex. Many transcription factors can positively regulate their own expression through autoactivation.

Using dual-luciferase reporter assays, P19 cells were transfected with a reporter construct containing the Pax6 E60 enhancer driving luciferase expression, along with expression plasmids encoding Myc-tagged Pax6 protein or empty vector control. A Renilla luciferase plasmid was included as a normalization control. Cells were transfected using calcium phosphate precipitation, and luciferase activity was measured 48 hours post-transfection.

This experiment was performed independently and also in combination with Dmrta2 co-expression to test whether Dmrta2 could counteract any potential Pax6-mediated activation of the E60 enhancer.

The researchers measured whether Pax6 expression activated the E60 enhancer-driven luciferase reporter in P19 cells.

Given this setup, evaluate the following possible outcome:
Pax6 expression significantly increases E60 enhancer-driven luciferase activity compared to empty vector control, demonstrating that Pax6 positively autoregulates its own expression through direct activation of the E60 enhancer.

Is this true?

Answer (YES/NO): YES